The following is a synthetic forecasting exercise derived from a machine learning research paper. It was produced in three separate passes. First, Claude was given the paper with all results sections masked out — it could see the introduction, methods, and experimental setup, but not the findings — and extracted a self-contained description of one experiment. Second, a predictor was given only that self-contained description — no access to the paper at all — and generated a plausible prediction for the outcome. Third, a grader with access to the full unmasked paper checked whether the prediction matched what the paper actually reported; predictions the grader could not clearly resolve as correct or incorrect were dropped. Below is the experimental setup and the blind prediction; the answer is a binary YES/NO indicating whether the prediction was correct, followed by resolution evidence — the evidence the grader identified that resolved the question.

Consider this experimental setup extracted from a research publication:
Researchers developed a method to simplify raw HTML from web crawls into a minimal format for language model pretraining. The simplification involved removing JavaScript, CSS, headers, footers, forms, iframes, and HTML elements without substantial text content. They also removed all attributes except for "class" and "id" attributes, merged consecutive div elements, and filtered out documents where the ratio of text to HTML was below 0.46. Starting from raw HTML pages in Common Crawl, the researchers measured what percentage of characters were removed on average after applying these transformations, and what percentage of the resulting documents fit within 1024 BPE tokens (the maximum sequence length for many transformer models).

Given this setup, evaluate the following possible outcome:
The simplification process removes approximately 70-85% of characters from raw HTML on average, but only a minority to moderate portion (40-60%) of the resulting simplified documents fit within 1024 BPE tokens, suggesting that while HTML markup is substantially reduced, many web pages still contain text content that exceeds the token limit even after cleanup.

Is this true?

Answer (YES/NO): NO